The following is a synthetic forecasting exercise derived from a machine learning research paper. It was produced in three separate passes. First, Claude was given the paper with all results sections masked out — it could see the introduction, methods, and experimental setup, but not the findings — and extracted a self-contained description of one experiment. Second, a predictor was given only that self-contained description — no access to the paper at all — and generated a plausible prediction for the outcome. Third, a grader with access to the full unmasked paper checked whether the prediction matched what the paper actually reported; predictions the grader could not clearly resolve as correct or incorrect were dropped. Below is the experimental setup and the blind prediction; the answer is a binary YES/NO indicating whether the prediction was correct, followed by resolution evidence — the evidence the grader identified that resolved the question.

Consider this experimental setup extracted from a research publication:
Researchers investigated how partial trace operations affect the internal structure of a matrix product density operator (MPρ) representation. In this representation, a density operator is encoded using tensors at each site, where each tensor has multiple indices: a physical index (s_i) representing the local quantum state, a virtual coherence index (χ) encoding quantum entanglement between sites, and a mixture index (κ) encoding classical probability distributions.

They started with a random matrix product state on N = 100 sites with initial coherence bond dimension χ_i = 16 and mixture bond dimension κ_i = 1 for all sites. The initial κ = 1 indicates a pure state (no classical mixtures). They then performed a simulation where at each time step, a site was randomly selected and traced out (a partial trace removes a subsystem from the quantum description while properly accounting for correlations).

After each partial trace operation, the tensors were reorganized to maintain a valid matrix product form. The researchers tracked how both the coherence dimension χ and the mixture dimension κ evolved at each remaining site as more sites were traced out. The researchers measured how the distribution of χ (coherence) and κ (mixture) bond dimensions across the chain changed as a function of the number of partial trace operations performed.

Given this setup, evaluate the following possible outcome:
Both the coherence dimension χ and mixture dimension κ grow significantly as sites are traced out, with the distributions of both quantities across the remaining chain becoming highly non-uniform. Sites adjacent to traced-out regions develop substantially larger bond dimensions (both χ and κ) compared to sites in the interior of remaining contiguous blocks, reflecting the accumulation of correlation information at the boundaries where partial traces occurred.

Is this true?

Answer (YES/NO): NO